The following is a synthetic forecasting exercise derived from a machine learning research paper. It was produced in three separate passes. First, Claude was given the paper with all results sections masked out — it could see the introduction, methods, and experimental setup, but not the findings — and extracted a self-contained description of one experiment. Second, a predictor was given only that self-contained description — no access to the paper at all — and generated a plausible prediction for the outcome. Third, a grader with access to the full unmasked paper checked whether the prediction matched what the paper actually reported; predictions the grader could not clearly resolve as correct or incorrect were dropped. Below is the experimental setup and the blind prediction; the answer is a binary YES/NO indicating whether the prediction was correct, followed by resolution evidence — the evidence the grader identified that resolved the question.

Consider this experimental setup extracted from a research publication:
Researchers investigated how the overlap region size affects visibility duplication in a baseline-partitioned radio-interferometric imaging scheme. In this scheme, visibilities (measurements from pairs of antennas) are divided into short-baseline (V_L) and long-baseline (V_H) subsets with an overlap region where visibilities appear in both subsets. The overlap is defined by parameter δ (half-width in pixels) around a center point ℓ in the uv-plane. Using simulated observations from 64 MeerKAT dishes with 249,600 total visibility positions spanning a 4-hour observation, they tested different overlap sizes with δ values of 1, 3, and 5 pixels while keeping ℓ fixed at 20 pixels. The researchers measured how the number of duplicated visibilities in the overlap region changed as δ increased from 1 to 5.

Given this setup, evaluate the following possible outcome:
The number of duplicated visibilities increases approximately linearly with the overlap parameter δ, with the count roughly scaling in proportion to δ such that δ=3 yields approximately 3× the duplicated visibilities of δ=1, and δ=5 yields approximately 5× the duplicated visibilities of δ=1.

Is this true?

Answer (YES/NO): YES